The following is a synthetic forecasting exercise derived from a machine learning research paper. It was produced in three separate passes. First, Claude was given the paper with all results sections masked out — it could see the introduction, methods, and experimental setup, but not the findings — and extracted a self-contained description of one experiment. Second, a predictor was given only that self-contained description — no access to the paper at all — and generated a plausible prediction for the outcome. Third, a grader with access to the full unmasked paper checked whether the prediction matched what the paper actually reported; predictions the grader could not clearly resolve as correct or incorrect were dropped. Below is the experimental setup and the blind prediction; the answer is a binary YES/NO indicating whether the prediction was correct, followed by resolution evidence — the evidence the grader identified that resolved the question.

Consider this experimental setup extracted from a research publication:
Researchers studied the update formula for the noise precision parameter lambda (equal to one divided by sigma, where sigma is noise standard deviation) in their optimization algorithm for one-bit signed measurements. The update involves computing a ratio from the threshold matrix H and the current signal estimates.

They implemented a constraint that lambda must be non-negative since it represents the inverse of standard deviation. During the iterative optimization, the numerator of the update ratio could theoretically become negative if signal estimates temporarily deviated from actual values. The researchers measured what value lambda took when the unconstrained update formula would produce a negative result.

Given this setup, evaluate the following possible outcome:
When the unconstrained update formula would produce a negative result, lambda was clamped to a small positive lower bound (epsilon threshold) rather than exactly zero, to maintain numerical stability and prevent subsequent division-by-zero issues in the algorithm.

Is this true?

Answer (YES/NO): NO